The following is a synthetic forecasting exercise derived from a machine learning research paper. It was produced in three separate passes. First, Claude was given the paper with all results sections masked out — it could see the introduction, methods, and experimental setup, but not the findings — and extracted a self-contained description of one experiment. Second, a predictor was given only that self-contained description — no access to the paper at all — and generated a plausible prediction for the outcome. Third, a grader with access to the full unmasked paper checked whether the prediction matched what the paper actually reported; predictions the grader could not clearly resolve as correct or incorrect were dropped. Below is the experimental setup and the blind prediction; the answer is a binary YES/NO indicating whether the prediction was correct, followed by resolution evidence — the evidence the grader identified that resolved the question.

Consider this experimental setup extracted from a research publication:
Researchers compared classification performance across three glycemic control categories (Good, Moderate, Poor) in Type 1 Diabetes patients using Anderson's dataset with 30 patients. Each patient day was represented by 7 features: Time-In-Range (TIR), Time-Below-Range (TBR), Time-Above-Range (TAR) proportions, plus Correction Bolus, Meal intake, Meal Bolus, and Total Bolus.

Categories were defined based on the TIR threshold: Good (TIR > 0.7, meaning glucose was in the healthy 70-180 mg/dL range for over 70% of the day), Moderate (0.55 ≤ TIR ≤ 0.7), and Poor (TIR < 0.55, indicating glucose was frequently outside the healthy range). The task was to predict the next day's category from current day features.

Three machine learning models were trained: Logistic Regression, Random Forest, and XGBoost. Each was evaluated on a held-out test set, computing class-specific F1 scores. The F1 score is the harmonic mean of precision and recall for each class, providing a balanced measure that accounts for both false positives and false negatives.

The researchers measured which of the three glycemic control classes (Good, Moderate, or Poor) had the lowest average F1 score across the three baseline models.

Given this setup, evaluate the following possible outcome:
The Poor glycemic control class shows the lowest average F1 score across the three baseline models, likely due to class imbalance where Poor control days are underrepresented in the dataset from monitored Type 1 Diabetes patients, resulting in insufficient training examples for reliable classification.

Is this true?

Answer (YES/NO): YES